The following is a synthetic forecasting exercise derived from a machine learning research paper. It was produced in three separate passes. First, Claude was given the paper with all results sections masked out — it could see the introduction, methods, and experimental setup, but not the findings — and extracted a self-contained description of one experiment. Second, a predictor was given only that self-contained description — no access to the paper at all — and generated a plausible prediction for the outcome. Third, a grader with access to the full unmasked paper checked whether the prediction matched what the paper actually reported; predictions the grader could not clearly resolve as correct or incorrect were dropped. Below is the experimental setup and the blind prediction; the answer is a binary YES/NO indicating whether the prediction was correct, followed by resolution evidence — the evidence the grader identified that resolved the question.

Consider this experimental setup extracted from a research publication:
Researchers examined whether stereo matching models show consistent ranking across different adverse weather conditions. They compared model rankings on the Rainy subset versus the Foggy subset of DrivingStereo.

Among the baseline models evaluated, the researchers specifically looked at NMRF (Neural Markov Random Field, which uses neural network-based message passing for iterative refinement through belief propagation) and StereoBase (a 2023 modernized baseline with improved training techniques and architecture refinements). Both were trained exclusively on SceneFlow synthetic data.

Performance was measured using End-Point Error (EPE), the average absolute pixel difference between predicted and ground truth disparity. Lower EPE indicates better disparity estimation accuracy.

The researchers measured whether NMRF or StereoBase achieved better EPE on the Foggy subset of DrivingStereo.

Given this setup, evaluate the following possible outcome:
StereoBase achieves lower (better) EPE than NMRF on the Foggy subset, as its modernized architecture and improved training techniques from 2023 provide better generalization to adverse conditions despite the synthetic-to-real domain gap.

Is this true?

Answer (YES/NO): NO